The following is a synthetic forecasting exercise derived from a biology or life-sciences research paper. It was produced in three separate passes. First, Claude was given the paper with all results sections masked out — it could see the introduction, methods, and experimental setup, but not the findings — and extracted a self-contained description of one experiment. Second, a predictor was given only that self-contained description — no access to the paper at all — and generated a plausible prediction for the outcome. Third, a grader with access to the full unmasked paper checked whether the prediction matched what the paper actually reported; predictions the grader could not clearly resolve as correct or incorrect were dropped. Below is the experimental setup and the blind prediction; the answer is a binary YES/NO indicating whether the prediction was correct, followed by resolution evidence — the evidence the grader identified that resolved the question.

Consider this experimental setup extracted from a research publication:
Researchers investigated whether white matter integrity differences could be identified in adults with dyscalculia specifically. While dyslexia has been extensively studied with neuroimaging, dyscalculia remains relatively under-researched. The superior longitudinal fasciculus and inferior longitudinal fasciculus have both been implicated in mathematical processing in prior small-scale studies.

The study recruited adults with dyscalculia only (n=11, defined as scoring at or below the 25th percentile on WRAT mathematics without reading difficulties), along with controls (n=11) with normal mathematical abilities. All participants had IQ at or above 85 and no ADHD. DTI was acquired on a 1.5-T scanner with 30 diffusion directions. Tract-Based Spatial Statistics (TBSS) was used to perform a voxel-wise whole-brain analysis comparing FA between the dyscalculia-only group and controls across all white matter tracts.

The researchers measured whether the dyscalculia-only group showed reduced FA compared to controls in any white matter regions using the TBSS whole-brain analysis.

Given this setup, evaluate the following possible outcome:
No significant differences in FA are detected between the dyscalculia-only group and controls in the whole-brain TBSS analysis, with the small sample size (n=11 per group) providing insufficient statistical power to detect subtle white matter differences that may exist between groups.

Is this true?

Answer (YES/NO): NO